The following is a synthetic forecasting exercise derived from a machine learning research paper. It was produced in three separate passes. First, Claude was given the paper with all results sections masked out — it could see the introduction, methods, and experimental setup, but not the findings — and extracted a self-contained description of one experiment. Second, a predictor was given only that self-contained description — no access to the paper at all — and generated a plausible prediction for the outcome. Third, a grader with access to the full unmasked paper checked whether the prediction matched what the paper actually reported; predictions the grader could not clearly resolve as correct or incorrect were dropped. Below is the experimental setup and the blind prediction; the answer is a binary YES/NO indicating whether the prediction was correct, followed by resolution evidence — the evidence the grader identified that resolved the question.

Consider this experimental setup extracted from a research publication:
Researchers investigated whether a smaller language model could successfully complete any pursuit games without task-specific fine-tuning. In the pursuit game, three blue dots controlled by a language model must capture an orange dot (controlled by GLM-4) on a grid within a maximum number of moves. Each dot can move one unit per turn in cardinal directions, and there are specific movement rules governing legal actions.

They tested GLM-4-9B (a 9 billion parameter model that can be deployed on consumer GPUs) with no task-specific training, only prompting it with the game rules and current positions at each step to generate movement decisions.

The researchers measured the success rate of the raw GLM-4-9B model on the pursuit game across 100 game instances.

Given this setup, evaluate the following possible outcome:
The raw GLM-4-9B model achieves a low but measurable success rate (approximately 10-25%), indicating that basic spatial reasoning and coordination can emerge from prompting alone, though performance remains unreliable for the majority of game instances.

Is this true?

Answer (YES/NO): NO